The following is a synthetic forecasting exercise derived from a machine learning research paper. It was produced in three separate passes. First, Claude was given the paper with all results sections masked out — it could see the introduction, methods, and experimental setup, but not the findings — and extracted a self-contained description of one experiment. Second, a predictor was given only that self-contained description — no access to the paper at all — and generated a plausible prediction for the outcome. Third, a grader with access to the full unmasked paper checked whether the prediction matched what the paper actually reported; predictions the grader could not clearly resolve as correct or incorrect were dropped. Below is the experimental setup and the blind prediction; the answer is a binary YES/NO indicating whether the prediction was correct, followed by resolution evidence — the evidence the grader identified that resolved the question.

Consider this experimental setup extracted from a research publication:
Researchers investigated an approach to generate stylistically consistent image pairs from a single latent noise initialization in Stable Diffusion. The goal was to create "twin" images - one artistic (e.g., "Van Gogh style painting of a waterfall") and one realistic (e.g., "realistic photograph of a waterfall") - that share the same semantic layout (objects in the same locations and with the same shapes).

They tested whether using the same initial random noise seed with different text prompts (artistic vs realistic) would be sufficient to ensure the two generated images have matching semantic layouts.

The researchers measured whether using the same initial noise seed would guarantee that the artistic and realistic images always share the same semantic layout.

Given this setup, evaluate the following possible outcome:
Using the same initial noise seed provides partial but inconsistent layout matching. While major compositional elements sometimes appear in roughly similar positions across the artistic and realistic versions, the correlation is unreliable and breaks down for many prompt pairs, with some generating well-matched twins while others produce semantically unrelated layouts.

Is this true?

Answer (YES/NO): NO